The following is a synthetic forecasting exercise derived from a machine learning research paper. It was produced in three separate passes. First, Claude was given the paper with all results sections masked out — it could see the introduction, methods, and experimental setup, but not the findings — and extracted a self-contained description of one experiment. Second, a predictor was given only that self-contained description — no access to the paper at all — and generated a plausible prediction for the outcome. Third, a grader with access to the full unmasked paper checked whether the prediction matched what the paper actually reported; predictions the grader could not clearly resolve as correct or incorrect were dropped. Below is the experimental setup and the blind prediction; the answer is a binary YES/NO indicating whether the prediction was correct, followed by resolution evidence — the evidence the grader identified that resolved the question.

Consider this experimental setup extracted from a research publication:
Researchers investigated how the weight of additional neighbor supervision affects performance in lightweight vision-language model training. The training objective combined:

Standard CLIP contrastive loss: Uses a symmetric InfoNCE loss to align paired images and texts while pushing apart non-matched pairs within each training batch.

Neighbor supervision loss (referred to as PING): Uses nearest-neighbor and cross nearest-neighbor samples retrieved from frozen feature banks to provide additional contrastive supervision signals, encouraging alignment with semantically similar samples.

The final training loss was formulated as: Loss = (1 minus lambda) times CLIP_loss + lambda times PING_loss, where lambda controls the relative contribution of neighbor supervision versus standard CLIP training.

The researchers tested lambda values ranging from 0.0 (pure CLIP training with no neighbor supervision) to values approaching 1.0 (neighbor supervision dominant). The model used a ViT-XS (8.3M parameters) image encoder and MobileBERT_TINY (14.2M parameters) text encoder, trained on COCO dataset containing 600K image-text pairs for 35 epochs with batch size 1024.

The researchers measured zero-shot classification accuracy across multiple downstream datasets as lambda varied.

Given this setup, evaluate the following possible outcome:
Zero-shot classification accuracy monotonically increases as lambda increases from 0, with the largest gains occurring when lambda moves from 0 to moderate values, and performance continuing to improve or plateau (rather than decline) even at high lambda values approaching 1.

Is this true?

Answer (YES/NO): NO